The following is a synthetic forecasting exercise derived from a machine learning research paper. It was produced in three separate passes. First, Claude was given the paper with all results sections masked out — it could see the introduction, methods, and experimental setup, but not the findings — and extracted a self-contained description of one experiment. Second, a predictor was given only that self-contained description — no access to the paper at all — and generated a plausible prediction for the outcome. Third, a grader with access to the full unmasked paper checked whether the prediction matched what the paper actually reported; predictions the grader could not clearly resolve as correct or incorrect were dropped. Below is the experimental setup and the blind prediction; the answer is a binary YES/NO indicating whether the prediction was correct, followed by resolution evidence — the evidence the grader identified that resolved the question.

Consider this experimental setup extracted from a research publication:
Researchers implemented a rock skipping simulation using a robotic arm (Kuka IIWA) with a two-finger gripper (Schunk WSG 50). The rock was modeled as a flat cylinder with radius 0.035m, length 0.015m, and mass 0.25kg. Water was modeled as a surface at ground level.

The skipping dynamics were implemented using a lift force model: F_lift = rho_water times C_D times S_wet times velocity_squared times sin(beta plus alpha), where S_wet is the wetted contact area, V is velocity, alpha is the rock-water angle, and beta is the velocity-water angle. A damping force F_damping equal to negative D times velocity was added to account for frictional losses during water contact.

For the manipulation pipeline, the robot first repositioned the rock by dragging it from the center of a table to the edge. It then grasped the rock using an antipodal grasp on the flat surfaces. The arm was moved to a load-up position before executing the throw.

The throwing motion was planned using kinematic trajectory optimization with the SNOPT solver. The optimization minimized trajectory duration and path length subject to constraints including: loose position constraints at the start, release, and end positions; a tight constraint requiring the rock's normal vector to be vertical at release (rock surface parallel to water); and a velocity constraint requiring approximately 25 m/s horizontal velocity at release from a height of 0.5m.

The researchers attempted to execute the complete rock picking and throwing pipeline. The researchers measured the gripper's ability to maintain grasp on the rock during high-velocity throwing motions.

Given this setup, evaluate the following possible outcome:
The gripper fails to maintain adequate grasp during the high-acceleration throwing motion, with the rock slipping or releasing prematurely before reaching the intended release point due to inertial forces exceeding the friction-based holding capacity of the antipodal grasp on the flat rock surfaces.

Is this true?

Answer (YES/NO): YES